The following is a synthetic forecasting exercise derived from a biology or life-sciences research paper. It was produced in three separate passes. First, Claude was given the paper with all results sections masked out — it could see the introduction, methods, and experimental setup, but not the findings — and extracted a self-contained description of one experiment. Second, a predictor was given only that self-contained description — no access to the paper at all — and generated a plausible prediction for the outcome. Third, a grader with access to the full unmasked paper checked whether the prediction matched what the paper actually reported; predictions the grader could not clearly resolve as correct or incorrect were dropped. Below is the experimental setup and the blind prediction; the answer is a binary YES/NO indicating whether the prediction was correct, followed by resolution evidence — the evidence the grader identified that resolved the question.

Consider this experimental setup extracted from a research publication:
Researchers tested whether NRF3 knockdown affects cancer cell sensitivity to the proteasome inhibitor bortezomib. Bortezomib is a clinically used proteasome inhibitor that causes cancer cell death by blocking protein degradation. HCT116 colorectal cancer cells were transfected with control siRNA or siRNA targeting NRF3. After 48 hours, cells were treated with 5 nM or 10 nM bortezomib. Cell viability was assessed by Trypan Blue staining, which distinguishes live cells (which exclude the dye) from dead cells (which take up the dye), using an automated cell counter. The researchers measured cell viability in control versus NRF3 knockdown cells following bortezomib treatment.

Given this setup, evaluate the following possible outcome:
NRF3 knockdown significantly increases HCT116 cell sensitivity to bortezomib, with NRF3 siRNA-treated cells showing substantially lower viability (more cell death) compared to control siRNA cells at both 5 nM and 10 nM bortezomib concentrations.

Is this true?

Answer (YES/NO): NO